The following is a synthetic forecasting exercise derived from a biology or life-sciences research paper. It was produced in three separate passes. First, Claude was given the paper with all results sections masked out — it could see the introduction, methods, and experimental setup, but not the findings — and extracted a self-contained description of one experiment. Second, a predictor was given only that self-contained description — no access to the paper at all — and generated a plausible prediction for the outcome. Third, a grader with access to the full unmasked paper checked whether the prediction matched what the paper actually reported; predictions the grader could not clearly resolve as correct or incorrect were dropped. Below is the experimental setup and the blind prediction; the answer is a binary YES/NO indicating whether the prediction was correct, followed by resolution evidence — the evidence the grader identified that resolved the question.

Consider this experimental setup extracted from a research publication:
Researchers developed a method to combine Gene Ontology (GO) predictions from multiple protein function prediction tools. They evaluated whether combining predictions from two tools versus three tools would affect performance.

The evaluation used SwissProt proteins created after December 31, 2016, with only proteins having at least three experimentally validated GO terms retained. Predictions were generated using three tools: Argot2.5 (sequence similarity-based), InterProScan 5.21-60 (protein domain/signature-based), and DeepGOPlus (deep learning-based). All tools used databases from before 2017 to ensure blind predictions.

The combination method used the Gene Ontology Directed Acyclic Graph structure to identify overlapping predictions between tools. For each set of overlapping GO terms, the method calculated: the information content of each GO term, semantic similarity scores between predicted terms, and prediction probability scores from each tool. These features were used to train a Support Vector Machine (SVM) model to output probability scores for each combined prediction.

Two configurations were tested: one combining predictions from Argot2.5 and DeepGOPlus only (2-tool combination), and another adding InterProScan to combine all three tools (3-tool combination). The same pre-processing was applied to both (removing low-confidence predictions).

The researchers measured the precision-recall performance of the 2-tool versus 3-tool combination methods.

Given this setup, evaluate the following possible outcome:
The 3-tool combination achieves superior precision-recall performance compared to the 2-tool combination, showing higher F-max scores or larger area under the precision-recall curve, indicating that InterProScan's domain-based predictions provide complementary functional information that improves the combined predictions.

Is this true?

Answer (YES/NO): YES